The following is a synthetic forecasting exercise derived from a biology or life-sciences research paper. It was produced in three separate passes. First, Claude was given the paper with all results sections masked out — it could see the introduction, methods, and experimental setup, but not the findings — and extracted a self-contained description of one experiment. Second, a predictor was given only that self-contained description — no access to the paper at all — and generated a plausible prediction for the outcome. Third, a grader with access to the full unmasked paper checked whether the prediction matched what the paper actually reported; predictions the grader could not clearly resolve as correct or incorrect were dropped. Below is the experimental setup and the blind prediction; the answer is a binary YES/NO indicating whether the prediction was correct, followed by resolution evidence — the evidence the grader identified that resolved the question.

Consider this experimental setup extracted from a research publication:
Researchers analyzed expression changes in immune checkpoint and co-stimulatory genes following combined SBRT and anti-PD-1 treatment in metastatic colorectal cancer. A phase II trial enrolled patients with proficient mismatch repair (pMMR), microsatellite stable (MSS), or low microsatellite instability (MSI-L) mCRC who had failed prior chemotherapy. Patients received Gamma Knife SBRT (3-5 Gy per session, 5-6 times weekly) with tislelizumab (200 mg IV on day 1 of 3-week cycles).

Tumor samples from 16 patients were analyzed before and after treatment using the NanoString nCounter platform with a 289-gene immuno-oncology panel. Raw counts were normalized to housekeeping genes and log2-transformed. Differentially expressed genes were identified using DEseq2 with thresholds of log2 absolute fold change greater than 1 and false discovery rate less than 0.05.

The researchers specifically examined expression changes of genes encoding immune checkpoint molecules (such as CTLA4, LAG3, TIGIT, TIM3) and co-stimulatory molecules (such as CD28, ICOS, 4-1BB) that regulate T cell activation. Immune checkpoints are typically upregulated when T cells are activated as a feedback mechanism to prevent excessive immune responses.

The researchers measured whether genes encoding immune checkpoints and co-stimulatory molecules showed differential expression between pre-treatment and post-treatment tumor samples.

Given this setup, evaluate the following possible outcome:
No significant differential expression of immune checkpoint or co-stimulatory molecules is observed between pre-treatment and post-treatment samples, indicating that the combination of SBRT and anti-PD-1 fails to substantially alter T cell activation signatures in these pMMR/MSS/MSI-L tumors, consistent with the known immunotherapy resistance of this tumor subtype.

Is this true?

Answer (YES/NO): NO